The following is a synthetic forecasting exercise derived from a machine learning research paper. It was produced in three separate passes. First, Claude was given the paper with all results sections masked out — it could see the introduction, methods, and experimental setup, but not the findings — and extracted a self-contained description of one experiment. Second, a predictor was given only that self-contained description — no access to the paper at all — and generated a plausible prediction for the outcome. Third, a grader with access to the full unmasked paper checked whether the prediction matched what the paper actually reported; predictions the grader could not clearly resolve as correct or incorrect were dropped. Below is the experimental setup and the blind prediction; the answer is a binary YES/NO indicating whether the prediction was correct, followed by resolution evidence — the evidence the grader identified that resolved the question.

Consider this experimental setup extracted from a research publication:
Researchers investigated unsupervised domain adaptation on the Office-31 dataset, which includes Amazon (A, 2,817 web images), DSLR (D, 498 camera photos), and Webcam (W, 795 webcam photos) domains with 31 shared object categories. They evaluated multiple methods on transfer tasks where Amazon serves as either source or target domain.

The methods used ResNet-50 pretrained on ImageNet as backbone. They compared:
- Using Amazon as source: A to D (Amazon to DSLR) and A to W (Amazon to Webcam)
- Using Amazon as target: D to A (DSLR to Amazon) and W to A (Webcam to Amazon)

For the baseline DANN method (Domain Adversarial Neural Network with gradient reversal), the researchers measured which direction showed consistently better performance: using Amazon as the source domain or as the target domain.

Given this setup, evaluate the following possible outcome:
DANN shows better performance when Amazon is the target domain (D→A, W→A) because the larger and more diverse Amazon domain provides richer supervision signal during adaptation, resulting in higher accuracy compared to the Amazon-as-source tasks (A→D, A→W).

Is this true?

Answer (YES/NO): NO